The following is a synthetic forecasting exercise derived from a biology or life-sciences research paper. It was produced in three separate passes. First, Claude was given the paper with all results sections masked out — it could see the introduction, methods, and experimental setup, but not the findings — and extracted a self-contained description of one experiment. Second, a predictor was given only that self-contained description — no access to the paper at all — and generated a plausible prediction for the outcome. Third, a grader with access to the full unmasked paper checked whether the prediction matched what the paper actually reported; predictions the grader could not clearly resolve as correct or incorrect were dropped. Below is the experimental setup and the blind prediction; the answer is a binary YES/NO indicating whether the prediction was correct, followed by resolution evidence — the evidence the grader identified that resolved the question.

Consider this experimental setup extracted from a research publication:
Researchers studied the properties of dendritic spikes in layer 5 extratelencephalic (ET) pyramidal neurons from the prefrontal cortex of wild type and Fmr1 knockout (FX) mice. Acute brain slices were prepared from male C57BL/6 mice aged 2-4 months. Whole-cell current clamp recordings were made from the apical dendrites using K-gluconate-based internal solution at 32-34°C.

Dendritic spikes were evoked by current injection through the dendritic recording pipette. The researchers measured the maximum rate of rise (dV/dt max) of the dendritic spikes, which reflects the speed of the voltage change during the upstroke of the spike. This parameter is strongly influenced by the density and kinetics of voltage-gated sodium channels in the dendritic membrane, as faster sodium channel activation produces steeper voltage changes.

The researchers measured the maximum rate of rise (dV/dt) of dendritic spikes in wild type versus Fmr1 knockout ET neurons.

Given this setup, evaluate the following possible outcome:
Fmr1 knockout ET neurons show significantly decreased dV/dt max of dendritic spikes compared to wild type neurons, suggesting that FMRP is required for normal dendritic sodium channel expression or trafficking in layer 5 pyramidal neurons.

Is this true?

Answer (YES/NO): YES